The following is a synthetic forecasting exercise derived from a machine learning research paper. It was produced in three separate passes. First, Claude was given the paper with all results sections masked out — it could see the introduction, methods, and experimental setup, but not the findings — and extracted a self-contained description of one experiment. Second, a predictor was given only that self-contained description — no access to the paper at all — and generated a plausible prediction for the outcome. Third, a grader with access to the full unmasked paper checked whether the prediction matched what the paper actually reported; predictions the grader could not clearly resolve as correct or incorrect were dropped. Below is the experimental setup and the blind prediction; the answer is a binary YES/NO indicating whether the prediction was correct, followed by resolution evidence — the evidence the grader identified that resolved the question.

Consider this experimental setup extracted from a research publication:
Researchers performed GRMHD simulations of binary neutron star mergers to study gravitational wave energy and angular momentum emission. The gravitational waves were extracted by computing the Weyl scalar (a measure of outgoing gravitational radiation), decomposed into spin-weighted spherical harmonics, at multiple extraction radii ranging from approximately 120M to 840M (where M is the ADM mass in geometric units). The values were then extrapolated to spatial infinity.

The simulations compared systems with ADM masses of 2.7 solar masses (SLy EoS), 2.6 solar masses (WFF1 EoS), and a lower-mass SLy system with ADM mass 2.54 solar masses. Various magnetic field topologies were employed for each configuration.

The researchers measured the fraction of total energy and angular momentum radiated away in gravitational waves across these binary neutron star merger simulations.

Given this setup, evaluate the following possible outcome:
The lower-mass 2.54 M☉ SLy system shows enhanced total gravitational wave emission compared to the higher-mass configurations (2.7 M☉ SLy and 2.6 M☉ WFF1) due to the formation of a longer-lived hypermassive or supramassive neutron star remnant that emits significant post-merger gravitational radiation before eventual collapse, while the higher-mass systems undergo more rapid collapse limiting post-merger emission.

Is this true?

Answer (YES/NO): NO